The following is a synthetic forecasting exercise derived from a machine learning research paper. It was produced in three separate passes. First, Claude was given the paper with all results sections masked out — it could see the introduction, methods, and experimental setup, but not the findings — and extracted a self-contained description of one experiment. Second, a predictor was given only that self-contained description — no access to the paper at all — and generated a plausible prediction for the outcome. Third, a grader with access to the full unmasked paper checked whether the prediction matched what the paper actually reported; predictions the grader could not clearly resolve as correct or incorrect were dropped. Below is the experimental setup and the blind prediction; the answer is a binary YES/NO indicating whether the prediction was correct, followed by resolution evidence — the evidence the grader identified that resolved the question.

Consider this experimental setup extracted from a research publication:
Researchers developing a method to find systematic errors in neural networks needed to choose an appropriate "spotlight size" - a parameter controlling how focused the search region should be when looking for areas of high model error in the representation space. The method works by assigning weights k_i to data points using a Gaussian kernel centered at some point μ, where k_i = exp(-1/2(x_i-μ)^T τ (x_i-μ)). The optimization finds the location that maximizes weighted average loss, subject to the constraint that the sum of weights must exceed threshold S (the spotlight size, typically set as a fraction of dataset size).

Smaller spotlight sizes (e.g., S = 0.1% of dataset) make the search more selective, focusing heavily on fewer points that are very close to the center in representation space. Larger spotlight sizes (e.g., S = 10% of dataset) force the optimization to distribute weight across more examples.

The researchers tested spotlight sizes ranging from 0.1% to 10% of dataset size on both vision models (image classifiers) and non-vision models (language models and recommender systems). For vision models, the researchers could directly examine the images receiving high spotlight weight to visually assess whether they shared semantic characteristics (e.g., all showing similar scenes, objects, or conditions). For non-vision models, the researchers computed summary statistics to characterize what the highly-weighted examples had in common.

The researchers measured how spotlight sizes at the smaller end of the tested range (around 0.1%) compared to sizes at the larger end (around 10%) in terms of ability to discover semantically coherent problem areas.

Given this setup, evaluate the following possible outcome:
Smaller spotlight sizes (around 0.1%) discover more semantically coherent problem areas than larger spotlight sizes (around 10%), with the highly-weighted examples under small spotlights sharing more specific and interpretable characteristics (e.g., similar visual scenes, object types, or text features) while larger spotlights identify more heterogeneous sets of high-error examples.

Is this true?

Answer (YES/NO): NO